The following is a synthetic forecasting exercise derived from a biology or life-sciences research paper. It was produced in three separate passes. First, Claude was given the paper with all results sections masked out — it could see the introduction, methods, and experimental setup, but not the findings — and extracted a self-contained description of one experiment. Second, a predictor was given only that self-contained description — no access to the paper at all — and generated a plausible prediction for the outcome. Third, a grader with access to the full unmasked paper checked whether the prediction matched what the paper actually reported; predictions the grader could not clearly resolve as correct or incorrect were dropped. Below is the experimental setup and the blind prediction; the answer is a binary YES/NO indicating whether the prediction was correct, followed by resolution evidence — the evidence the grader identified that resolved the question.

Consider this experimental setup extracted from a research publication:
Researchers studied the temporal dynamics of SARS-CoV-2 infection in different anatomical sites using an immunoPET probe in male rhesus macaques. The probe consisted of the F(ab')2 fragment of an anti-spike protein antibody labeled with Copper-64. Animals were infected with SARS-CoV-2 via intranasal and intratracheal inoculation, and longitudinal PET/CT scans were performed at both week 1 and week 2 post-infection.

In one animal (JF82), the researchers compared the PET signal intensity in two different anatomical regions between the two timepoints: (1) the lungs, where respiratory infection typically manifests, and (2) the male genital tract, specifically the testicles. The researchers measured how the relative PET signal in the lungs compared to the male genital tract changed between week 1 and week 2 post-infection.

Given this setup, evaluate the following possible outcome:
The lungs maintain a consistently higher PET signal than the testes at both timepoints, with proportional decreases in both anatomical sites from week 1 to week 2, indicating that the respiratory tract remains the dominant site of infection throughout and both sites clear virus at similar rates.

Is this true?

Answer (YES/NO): NO